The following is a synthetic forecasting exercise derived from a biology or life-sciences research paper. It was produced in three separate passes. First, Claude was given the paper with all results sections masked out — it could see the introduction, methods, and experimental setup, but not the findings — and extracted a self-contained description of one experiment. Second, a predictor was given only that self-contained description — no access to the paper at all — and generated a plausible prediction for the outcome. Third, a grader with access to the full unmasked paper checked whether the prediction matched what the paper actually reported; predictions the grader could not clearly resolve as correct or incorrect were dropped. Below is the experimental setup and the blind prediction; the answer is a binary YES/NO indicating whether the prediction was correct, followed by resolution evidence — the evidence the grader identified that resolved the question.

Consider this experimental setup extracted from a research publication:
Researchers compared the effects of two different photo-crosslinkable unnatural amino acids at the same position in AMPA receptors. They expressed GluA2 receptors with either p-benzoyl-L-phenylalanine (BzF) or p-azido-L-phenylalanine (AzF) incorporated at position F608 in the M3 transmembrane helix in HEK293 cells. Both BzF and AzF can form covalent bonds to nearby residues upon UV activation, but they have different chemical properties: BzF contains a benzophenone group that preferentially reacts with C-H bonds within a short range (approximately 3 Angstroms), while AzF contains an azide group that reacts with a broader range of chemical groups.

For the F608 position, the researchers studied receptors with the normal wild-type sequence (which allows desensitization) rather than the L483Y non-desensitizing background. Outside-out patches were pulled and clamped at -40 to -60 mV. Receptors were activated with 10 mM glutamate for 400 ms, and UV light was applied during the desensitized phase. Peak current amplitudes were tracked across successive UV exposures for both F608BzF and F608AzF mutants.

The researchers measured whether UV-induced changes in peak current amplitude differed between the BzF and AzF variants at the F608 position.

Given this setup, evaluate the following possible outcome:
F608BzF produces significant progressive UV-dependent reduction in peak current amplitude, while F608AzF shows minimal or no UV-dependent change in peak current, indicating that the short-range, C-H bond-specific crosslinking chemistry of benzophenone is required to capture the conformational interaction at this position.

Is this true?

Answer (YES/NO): NO